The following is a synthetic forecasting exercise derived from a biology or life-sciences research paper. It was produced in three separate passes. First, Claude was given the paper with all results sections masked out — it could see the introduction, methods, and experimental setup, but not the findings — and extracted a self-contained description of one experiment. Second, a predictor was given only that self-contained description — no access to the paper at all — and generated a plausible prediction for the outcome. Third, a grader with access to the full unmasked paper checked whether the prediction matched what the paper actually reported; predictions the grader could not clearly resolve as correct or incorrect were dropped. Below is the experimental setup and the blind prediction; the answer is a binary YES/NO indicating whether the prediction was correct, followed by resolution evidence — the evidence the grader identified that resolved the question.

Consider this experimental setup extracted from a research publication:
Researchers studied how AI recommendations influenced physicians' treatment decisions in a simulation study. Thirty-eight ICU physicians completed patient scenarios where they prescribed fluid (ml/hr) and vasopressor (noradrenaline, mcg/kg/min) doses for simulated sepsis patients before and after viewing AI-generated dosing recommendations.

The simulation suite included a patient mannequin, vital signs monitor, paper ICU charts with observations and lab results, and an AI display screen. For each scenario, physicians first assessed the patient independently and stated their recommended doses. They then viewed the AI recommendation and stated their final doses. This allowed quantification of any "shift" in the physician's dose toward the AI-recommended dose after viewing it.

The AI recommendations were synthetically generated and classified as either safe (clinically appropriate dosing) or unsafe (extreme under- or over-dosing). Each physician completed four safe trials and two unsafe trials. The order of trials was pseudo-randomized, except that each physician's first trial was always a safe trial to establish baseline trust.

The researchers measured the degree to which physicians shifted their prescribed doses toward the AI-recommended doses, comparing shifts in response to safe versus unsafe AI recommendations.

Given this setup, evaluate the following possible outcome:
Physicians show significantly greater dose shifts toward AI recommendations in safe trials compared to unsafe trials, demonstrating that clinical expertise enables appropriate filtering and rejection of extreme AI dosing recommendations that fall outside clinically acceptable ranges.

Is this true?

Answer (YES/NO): NO